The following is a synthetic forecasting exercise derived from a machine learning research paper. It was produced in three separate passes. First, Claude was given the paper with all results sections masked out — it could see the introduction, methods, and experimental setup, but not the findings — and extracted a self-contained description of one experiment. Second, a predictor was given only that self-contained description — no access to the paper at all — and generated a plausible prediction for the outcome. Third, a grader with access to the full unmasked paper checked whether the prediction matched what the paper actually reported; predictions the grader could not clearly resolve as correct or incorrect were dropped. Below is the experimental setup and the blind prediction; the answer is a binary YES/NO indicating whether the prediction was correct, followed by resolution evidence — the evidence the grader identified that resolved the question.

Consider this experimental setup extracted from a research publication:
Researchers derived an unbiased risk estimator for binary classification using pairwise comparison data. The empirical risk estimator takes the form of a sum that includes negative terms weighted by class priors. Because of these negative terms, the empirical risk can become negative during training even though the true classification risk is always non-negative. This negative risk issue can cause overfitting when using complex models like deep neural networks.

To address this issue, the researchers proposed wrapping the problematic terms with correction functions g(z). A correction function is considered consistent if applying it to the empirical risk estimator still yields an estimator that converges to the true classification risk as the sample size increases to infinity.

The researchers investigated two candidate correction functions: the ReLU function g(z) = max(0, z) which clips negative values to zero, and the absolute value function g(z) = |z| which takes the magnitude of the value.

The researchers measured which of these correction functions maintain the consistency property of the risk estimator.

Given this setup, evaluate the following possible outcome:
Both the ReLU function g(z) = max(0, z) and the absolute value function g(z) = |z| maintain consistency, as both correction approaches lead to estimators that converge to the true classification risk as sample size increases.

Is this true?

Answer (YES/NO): YES